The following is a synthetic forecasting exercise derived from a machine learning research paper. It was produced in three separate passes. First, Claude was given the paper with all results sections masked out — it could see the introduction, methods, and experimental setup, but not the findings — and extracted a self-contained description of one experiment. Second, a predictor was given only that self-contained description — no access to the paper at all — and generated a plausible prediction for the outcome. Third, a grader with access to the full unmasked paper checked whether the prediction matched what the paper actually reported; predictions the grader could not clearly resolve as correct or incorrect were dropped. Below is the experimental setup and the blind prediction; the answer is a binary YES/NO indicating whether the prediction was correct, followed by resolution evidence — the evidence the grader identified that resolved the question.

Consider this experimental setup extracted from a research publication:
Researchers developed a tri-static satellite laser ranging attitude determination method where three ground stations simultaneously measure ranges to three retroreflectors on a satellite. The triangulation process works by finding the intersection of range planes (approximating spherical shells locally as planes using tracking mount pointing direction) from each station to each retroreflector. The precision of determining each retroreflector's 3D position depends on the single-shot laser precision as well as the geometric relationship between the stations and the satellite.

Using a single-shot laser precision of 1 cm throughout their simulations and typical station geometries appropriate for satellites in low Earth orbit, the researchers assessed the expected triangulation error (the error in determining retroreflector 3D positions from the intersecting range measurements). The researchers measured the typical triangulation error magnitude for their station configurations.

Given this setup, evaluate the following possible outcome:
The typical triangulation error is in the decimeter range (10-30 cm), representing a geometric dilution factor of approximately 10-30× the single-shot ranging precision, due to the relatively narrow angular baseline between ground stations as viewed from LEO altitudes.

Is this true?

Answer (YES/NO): NO